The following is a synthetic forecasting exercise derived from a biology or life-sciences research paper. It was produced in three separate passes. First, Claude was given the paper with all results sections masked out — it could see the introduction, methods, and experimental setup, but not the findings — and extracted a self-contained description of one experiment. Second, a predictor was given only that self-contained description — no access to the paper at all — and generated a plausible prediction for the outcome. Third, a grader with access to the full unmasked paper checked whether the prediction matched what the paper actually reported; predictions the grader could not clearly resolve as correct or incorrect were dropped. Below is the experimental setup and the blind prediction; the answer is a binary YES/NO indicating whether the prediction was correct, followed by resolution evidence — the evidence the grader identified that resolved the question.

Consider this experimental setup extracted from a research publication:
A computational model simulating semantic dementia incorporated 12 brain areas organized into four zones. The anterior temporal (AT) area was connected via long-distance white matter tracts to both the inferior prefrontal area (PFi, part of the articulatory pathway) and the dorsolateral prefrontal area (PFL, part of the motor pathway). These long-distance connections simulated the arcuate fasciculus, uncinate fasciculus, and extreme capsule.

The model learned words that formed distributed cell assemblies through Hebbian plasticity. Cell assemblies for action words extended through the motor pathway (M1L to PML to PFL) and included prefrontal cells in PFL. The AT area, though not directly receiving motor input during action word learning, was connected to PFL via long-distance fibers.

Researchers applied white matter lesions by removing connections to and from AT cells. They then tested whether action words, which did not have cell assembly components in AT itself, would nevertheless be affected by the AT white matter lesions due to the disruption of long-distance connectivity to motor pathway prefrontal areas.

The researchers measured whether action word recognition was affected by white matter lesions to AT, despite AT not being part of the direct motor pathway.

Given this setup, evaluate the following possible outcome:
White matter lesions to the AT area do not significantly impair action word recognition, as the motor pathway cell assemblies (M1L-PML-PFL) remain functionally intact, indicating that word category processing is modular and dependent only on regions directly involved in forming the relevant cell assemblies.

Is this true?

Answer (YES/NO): NO